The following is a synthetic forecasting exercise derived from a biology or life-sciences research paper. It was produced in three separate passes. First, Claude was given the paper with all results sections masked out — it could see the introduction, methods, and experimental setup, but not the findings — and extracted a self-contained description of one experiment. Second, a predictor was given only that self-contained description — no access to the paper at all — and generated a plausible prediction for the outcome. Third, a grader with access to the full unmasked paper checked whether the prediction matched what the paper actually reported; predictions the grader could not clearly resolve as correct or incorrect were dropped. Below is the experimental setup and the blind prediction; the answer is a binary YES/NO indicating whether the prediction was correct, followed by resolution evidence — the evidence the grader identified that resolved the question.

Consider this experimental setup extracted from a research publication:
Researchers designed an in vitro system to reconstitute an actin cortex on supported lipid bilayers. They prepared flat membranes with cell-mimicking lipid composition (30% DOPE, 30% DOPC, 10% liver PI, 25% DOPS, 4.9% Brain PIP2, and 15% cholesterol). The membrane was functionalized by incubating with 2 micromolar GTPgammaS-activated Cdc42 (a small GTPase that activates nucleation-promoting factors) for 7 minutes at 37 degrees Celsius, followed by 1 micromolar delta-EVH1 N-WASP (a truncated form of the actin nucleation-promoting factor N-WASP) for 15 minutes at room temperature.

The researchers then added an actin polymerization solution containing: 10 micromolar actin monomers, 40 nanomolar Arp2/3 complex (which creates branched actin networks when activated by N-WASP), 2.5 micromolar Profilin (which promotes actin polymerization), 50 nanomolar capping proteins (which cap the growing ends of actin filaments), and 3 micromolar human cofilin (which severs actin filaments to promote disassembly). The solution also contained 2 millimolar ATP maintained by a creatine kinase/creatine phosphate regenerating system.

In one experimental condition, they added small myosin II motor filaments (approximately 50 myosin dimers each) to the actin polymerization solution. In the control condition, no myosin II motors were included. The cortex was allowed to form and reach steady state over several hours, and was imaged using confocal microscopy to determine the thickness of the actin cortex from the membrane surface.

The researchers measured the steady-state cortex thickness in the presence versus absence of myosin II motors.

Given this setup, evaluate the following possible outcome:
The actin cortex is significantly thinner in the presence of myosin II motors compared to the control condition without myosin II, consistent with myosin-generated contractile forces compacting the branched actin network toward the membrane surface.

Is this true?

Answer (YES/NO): NO